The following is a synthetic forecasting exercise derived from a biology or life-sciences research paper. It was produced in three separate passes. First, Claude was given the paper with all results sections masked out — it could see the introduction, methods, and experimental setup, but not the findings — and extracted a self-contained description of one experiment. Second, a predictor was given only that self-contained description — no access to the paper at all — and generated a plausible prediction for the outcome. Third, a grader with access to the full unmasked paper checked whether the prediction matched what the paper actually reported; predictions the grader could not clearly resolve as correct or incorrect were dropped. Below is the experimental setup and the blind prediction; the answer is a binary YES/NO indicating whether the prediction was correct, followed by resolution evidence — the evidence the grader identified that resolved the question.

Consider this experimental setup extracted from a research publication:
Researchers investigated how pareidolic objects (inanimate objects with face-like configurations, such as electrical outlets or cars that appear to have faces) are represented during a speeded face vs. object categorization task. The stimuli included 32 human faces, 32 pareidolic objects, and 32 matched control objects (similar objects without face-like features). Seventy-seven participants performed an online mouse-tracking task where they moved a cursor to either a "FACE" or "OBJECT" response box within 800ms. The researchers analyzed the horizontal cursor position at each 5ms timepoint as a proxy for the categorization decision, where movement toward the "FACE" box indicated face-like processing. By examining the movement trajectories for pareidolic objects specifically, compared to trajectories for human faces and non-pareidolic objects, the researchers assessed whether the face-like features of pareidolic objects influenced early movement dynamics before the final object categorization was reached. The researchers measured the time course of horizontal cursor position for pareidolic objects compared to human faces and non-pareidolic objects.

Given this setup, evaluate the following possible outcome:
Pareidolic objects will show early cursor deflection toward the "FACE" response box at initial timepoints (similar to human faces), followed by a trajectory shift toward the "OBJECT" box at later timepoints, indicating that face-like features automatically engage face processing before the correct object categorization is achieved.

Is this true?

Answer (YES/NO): YES